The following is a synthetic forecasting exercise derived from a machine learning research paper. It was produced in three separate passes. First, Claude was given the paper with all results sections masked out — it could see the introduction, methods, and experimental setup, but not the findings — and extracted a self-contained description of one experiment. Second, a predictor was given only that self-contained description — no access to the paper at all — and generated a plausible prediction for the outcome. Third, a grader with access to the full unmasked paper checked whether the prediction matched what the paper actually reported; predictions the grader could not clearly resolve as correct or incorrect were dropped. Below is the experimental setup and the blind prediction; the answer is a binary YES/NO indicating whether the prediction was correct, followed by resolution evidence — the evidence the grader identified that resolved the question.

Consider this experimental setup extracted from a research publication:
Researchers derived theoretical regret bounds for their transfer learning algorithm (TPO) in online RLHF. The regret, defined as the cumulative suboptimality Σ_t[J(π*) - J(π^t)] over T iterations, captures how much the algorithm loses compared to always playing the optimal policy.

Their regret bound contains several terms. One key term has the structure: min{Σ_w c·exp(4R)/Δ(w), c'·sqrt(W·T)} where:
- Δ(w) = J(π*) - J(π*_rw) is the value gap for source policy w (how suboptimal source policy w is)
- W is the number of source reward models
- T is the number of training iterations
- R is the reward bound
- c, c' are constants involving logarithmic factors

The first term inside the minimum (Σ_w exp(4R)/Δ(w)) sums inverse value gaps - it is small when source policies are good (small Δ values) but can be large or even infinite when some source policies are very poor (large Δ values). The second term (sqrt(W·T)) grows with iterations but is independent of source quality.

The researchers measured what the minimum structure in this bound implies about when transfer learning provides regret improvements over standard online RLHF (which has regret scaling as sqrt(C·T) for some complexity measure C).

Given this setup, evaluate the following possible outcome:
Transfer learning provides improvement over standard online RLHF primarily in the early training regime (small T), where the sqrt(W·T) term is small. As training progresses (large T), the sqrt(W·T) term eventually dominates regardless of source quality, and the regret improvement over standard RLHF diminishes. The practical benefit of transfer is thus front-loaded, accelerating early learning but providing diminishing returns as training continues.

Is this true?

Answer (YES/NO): NO